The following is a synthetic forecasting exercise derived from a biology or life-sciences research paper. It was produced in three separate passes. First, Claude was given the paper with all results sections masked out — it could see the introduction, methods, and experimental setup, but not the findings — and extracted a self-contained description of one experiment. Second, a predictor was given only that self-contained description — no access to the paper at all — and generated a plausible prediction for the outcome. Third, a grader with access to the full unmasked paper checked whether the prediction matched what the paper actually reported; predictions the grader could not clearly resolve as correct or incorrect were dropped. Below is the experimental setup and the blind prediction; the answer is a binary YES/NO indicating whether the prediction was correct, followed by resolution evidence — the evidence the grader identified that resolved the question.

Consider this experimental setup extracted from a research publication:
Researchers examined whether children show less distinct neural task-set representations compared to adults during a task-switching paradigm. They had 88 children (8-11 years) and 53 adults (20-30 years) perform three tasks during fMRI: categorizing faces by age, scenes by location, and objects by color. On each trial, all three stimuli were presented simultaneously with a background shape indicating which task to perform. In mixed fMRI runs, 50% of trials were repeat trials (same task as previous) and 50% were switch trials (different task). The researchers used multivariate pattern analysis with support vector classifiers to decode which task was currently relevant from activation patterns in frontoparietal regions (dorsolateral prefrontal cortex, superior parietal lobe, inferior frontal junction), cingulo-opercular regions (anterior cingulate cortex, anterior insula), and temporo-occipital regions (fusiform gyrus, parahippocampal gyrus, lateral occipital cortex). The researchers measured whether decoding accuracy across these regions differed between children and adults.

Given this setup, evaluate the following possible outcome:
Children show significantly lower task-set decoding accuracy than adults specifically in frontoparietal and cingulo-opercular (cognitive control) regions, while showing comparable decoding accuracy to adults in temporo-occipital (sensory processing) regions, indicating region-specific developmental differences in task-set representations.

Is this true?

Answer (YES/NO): NO